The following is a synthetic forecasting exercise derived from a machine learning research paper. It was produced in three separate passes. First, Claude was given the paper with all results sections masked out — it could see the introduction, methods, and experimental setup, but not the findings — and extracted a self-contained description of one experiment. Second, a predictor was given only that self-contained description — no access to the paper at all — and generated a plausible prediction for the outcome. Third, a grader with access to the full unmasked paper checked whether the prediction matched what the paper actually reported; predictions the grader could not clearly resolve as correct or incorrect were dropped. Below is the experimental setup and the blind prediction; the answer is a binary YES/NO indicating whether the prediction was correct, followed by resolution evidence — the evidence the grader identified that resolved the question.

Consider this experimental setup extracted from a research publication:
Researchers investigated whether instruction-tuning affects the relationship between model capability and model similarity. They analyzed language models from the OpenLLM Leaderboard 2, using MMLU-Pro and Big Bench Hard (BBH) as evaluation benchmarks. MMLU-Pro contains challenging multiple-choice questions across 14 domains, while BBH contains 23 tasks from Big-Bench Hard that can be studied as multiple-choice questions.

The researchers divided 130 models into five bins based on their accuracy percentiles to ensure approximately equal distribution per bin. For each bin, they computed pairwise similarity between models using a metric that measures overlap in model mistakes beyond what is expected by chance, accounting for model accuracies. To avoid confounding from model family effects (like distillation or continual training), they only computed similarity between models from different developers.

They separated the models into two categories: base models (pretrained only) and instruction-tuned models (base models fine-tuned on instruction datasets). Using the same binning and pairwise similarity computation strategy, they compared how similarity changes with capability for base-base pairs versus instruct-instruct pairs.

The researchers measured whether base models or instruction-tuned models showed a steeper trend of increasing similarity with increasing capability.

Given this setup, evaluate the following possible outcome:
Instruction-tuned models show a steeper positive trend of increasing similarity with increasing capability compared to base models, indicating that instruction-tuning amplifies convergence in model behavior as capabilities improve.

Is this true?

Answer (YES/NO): YES